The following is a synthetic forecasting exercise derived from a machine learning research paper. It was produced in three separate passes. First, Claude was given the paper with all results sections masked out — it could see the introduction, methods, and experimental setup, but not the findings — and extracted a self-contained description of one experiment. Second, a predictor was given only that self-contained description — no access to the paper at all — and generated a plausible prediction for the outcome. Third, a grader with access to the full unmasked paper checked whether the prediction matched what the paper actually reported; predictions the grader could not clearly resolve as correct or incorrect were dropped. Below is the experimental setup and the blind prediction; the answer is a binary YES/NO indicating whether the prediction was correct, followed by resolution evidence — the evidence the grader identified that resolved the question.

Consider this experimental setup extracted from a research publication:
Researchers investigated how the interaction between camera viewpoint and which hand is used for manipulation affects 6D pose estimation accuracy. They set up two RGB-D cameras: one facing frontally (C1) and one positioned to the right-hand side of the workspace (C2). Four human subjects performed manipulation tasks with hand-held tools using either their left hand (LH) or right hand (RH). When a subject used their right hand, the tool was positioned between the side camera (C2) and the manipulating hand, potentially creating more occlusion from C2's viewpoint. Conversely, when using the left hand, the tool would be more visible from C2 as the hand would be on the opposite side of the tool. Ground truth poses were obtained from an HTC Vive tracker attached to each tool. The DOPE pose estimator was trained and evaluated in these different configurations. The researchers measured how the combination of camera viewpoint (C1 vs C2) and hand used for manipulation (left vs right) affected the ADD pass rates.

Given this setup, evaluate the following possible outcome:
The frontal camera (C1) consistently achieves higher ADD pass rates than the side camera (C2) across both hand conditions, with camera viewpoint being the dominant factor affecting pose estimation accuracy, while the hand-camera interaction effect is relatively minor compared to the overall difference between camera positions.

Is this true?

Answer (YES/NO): NO